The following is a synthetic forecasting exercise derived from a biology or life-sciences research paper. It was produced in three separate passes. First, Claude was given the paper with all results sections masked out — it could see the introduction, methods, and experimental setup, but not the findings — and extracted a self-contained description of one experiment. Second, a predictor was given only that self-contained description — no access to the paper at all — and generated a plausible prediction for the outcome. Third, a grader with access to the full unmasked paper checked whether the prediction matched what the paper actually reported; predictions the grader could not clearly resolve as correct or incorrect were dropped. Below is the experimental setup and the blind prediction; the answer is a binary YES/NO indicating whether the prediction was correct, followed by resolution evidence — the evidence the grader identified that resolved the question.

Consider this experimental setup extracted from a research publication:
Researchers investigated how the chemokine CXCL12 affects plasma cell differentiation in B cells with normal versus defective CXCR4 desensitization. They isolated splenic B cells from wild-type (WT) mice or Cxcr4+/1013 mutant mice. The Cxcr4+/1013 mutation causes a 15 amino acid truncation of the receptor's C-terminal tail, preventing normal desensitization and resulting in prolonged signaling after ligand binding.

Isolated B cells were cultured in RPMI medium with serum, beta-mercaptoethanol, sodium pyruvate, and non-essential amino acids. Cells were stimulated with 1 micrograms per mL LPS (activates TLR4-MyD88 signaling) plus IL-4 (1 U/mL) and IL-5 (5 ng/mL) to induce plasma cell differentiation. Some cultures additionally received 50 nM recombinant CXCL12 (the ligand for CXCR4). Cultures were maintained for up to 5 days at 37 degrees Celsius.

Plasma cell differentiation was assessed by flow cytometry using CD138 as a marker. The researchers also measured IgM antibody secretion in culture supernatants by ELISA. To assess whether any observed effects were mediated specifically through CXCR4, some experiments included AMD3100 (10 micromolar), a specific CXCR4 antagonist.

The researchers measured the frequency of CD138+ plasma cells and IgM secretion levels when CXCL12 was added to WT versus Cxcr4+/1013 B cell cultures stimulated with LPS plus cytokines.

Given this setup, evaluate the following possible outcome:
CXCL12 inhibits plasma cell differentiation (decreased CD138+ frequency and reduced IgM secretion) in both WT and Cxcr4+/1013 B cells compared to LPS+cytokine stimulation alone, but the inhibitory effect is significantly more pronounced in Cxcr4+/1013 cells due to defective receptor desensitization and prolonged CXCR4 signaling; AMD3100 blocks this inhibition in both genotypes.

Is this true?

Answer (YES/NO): NO